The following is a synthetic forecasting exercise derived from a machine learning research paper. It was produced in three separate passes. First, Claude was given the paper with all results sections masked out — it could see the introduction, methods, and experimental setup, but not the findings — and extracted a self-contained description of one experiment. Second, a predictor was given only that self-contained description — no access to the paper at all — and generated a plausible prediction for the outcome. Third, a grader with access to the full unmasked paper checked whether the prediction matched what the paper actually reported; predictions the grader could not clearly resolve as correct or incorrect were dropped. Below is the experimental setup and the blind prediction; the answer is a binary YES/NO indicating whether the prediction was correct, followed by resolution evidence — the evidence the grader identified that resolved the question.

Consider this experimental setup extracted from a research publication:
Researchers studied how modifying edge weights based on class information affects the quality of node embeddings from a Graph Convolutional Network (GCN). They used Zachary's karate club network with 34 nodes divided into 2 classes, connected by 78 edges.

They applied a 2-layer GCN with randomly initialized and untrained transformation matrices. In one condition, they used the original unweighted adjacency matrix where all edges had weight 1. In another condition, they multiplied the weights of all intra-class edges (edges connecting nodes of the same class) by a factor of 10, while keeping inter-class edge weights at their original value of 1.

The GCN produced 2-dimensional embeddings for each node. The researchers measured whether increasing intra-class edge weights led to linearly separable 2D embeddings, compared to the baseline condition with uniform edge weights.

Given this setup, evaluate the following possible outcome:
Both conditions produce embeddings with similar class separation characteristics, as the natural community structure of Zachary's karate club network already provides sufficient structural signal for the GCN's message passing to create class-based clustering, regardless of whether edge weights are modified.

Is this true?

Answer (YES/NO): NO